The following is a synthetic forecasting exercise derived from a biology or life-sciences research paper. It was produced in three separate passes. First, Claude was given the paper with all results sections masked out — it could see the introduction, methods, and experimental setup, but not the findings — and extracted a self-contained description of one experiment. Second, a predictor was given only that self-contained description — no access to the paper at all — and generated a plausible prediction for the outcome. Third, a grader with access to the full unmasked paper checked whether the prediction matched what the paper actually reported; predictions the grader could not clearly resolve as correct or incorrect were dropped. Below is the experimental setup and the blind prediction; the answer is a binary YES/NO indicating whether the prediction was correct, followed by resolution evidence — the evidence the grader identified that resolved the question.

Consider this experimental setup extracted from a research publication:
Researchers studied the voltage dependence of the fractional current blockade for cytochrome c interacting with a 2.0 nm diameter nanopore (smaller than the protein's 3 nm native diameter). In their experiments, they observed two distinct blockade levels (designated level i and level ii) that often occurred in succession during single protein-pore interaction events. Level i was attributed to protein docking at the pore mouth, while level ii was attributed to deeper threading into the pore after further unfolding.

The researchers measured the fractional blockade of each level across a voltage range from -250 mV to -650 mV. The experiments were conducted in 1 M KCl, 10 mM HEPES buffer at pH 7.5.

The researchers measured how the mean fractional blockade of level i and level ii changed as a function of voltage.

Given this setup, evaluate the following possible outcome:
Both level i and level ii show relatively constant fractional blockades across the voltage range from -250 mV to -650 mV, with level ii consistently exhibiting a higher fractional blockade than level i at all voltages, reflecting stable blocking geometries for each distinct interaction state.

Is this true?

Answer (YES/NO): NO